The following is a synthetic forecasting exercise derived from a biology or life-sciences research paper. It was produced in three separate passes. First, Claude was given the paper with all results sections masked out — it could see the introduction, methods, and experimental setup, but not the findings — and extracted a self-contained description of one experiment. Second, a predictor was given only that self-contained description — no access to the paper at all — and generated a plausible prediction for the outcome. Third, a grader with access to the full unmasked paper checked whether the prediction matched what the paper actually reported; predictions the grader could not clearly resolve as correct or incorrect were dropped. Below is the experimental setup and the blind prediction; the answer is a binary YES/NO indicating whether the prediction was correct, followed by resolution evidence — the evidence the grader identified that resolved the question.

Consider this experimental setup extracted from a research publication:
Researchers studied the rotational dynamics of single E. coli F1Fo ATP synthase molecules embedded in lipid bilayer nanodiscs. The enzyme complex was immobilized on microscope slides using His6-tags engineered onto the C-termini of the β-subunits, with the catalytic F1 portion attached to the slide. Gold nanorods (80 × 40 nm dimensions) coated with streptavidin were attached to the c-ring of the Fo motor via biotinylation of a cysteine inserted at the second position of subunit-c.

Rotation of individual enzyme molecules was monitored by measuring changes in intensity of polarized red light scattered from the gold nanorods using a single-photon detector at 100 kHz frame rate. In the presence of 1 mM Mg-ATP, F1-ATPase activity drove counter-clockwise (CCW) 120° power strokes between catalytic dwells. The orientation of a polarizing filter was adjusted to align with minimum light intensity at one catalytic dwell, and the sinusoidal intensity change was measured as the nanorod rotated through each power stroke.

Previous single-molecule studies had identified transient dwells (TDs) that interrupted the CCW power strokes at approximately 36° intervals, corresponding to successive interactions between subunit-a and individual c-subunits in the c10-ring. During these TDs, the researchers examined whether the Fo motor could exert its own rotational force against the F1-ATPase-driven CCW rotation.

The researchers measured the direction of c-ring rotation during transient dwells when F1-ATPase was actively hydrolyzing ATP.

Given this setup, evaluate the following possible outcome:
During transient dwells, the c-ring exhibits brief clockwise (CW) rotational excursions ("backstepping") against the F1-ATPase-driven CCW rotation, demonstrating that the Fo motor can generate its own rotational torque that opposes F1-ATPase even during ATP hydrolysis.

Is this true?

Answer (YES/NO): YES